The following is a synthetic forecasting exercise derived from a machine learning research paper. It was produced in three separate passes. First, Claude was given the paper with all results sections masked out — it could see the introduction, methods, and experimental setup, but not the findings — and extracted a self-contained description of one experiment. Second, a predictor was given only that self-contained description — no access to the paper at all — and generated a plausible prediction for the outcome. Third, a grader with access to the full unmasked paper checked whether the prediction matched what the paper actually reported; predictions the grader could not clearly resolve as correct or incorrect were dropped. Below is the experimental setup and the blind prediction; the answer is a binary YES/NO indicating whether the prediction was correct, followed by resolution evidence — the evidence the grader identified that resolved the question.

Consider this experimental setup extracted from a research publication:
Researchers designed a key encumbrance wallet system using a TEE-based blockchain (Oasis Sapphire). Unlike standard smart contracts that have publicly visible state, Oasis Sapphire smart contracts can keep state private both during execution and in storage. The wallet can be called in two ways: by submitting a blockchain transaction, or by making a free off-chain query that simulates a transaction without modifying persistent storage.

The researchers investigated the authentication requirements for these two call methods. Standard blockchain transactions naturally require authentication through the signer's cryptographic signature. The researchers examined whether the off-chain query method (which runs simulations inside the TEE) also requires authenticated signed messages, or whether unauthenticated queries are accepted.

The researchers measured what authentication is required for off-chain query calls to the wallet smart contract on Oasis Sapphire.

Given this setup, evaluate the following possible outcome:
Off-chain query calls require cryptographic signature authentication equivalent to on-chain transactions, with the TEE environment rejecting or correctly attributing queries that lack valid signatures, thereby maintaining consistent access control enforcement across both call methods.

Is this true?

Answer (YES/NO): YES